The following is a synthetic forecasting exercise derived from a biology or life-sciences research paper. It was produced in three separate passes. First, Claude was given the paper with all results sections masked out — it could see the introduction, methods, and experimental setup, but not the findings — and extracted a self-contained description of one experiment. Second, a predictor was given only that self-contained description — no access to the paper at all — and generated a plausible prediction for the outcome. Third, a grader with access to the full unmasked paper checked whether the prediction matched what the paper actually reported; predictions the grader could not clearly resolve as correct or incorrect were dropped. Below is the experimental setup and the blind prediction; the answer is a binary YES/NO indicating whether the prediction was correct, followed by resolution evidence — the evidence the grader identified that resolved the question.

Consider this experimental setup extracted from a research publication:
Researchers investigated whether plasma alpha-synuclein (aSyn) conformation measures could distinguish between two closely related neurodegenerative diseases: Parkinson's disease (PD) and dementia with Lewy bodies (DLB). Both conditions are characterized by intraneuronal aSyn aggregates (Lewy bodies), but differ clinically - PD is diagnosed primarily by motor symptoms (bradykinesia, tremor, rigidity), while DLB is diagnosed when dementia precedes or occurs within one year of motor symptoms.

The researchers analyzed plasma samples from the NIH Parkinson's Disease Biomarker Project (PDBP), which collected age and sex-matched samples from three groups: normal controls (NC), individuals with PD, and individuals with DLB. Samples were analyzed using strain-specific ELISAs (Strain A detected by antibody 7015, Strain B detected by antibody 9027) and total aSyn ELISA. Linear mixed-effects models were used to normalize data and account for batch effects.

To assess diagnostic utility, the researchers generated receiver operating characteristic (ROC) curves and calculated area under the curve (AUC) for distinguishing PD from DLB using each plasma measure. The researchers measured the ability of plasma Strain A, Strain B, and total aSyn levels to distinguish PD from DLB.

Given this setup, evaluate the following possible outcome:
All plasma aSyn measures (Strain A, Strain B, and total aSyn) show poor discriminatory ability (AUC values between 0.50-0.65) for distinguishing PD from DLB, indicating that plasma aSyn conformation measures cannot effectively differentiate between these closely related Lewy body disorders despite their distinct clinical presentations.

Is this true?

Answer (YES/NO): NO